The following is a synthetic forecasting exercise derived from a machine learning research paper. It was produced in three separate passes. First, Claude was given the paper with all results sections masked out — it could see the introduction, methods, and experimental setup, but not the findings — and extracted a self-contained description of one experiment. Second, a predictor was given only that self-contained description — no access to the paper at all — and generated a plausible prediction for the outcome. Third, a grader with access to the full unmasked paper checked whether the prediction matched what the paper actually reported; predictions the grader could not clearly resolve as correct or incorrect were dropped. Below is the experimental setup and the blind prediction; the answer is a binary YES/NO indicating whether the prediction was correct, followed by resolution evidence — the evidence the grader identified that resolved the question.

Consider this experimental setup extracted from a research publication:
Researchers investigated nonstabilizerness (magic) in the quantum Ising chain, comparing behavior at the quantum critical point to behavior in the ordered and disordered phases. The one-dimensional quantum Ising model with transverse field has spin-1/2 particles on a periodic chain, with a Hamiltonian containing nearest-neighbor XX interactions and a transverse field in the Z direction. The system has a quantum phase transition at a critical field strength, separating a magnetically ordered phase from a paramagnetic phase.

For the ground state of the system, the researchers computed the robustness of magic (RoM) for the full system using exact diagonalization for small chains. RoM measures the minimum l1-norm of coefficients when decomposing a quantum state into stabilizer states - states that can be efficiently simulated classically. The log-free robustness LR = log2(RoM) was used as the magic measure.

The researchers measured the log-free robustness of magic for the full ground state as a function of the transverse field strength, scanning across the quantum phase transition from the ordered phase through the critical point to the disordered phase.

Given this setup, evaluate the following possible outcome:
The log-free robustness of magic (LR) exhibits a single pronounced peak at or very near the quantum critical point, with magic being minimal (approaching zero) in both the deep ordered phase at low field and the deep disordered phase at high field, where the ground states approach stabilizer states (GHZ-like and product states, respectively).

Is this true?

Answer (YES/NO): YES